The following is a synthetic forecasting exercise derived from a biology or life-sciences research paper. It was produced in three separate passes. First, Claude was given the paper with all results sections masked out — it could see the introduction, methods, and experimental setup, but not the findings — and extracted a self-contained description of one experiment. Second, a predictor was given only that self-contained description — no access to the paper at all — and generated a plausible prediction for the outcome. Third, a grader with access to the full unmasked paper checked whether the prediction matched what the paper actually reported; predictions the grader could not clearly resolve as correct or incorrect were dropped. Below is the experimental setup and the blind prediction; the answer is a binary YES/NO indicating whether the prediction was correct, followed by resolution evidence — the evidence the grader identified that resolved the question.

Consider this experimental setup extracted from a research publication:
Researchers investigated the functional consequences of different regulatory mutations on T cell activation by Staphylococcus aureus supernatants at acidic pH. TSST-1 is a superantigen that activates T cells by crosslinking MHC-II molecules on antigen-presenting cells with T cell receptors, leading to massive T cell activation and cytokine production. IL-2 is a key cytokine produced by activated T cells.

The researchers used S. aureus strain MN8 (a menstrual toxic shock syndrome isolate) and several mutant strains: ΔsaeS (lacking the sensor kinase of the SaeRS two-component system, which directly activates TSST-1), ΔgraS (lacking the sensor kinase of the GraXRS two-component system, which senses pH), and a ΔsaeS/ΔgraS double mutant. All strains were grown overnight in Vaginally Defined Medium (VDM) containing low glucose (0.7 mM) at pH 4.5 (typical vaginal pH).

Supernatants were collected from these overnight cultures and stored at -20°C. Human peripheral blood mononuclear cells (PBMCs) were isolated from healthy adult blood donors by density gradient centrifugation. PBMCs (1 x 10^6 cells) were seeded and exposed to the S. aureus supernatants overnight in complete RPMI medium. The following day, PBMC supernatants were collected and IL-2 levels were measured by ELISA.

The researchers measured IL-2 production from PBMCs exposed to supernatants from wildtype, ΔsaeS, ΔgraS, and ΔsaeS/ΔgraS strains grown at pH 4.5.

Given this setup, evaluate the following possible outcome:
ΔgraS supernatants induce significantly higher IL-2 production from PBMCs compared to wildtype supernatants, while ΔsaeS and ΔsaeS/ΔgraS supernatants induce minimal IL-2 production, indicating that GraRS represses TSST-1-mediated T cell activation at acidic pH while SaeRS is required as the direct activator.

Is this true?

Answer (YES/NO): NO